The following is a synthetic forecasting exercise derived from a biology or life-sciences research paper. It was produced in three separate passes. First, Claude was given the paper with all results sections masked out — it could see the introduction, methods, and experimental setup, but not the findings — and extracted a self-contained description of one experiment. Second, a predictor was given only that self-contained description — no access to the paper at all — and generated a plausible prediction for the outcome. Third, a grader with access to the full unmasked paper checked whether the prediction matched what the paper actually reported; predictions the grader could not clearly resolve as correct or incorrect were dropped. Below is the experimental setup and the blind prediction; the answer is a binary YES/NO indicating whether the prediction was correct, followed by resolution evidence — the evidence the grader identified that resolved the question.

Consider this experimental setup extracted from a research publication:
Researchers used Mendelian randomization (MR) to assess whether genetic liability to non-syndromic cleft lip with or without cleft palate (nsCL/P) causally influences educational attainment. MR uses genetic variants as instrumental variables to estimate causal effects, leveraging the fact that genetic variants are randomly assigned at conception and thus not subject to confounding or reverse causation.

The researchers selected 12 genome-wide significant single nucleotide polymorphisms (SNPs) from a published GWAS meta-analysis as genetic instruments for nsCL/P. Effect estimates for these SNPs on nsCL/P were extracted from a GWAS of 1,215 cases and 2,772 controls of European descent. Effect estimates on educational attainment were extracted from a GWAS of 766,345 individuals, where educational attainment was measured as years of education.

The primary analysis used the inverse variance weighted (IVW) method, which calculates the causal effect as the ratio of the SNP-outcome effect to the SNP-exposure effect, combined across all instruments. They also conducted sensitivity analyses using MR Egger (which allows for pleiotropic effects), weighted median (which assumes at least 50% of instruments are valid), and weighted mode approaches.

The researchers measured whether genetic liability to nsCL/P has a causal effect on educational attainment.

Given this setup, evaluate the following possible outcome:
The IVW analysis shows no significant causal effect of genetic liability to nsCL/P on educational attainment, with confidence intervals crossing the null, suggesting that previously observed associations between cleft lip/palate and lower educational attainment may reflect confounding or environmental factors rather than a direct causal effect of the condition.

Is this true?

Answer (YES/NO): YES